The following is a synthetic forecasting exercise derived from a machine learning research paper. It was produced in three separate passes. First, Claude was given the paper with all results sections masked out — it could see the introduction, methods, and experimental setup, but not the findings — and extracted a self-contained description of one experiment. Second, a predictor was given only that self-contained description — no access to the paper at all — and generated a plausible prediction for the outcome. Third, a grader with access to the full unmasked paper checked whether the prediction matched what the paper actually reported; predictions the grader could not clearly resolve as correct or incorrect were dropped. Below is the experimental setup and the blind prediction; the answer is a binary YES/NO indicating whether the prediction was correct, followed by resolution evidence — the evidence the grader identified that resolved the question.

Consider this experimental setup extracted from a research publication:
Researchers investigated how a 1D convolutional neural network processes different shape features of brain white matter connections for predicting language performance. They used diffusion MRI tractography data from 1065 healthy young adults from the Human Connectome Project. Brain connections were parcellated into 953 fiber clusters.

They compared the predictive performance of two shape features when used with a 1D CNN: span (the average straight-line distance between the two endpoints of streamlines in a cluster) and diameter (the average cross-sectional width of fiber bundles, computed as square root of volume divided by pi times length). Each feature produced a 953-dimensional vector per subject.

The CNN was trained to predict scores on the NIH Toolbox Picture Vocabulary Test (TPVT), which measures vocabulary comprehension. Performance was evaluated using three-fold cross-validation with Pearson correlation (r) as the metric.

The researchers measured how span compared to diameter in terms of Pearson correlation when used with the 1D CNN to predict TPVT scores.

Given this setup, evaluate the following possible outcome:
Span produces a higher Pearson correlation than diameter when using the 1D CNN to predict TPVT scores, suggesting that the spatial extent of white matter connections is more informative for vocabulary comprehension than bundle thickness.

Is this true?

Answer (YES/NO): NO